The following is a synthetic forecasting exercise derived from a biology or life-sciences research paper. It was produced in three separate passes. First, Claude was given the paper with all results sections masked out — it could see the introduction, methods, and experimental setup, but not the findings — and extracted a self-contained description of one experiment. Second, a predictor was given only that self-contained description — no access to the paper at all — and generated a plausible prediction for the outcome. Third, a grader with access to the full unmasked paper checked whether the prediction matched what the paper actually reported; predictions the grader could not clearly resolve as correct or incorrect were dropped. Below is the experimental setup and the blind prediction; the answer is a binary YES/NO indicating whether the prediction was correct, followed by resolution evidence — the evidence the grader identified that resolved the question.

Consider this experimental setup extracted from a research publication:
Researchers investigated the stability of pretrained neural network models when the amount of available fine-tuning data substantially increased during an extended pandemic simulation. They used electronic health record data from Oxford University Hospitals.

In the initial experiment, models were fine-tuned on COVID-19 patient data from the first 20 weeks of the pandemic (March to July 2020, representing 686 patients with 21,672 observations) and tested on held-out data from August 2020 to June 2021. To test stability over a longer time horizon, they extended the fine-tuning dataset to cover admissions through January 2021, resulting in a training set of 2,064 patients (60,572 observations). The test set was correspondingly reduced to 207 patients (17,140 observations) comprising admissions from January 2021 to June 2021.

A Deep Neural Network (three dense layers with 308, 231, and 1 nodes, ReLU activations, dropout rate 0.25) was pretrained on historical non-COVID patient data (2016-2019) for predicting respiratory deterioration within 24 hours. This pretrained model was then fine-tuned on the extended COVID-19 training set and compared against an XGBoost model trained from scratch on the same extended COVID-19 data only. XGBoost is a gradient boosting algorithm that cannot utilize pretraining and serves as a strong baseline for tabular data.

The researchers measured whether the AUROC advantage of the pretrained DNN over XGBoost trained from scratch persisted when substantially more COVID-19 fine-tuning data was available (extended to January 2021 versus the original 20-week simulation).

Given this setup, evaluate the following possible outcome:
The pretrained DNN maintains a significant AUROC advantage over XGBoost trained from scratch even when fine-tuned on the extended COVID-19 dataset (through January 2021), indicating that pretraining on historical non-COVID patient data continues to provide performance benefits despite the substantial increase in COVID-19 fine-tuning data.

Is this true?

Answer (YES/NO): YES